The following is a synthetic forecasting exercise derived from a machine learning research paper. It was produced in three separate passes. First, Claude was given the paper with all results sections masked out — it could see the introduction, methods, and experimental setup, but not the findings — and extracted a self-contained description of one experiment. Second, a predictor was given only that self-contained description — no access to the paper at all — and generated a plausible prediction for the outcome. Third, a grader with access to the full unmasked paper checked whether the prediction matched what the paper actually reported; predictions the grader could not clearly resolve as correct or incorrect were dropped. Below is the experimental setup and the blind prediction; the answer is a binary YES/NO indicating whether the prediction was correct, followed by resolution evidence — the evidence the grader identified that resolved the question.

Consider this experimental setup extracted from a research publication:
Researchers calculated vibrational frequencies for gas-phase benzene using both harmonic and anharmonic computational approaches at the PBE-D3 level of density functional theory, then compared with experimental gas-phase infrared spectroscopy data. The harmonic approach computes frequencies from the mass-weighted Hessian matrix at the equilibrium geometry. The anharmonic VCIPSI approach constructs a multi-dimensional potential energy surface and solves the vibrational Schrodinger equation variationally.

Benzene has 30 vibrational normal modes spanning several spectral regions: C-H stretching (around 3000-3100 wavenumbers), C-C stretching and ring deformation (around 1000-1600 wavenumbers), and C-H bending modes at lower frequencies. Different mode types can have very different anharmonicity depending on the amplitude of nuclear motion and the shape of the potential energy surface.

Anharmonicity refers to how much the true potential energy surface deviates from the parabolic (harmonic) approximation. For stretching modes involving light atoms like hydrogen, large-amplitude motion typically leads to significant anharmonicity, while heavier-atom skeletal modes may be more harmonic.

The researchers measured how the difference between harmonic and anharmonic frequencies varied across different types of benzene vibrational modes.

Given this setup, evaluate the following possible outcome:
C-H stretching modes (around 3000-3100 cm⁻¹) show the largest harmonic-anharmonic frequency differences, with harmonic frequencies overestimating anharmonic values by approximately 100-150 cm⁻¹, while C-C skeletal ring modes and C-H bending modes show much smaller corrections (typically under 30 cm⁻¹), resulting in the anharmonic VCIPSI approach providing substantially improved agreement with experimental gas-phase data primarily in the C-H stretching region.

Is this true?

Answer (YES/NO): NO